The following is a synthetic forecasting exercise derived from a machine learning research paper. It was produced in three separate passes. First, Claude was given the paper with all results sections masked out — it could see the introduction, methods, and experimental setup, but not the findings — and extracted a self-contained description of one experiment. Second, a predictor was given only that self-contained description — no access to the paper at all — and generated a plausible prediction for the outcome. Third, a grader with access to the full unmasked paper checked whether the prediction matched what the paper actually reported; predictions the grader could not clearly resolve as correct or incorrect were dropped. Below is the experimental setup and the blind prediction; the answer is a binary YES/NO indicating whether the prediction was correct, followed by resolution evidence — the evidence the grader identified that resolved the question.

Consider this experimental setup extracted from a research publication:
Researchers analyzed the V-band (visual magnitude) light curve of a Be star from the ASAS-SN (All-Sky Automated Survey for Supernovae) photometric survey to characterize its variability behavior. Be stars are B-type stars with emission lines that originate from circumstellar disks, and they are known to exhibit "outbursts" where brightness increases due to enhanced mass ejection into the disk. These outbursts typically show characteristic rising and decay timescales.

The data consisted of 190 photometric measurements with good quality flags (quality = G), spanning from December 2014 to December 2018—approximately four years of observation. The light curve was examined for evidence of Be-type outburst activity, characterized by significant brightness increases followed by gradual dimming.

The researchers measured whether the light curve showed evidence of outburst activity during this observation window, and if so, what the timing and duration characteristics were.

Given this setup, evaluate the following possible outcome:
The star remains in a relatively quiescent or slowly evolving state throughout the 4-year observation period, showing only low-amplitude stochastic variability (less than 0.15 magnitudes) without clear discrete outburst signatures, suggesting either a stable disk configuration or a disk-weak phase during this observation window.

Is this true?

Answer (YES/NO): NO